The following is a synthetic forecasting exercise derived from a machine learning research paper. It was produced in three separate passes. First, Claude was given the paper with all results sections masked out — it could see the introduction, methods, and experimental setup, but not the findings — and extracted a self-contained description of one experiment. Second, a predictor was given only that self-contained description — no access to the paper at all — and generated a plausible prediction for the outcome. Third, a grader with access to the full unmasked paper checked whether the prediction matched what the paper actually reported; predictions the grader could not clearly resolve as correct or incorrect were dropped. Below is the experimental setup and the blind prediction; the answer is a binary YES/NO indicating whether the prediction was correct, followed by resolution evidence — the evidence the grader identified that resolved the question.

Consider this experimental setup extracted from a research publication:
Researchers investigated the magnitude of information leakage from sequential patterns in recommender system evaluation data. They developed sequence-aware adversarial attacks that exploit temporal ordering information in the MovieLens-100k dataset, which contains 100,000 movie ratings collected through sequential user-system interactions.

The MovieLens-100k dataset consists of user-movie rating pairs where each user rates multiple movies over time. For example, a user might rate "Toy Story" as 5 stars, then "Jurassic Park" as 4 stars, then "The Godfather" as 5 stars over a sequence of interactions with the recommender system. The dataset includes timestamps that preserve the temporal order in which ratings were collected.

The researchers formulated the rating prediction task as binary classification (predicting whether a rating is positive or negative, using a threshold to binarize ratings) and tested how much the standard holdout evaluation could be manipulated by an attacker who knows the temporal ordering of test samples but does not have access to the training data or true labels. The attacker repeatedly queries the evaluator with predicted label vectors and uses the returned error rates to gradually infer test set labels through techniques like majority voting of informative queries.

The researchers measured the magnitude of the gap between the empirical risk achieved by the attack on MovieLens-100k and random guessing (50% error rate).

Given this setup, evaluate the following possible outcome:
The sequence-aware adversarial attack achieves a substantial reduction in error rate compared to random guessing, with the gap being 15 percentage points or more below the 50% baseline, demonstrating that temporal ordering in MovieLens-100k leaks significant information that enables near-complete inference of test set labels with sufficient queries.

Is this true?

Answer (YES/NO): NO